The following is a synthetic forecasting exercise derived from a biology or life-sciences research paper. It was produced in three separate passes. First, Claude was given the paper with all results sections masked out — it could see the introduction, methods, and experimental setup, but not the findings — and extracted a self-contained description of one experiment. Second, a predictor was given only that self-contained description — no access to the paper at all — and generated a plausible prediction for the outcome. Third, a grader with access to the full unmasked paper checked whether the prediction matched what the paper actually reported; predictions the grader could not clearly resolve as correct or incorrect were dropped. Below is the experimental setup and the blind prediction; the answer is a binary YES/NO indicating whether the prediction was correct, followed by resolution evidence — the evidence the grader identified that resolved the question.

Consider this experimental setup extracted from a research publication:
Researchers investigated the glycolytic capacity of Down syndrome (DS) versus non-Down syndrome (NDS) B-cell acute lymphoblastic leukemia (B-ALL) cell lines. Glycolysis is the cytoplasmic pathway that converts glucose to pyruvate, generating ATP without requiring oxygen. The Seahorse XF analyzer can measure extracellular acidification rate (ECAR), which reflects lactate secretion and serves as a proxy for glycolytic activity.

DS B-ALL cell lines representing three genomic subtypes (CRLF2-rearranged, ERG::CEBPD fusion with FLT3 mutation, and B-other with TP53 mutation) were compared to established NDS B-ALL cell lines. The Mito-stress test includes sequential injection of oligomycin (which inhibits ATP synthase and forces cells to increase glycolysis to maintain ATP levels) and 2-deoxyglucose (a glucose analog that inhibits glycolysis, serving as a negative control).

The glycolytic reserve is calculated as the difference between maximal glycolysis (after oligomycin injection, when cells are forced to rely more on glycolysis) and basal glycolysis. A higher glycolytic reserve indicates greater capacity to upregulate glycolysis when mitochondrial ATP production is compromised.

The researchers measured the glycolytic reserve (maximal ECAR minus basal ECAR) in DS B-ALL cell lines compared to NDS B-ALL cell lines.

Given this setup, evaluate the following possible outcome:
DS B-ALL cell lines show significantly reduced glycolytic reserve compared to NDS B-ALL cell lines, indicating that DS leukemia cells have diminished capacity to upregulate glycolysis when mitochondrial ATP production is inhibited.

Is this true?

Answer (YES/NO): NO